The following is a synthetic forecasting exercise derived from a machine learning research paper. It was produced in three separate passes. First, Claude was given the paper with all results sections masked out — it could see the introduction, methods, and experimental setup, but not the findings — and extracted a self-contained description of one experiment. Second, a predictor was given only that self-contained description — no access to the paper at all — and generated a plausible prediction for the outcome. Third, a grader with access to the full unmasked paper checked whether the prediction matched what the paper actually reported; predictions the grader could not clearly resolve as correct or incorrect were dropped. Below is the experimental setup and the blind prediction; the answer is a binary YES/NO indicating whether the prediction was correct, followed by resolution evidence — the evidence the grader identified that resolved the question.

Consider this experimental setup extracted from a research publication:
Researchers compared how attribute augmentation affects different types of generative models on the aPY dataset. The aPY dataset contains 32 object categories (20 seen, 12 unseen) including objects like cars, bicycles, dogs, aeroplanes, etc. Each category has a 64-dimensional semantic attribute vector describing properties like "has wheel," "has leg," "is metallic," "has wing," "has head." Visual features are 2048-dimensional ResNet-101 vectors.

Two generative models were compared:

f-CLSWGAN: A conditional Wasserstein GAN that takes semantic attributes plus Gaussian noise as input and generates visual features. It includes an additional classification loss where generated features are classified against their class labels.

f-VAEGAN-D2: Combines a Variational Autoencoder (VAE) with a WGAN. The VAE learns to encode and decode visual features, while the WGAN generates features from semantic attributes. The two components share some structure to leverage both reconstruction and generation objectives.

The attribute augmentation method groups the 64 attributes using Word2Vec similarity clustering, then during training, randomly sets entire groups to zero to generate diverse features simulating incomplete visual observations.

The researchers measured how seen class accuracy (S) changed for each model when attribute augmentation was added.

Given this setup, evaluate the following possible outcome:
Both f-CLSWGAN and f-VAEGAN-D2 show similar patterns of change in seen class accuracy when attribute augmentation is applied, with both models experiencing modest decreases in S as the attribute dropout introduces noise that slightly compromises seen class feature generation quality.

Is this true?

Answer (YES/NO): NO